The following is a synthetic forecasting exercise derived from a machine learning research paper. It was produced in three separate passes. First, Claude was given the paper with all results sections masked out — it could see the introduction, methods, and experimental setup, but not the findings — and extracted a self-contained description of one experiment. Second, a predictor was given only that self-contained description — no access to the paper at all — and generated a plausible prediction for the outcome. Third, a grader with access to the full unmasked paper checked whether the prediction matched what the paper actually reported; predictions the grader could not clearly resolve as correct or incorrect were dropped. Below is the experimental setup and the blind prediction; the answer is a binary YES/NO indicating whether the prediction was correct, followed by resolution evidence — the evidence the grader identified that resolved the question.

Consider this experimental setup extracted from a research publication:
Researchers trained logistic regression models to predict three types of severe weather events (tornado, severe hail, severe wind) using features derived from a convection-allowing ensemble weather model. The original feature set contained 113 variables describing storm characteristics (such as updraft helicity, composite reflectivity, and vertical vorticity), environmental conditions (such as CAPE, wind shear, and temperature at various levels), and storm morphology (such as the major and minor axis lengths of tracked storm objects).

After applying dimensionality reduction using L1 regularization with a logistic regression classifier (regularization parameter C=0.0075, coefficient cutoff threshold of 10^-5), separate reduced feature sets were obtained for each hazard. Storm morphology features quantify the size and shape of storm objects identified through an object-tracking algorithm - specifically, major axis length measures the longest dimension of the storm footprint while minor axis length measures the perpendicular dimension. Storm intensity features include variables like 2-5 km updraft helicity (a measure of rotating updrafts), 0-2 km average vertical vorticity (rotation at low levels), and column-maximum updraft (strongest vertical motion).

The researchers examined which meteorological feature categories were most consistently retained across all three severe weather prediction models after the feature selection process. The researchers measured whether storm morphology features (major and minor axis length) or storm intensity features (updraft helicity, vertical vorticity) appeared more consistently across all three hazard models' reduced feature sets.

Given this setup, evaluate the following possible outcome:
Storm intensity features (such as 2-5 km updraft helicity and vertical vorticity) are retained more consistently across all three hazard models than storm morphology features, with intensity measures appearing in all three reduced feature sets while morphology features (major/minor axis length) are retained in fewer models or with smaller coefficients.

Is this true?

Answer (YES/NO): NO